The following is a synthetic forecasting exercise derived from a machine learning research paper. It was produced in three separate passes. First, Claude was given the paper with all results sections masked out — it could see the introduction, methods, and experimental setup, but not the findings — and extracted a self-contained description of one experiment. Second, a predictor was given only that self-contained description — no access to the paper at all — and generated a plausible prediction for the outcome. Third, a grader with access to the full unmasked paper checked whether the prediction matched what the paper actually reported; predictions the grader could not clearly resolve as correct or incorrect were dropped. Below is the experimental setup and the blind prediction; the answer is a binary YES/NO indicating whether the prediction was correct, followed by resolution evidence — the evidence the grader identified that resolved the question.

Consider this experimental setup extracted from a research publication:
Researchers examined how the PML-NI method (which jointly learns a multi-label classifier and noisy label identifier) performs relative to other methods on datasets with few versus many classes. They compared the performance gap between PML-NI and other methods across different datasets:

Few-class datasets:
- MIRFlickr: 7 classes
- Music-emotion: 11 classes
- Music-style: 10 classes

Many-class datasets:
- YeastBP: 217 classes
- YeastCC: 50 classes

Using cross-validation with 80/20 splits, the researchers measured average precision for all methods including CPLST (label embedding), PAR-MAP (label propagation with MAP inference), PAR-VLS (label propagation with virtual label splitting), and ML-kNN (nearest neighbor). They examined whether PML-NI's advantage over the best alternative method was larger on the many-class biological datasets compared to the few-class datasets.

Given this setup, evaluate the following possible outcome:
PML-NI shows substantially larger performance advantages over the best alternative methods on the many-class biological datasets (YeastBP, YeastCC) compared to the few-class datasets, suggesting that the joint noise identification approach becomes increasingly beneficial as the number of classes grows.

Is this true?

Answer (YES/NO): YES